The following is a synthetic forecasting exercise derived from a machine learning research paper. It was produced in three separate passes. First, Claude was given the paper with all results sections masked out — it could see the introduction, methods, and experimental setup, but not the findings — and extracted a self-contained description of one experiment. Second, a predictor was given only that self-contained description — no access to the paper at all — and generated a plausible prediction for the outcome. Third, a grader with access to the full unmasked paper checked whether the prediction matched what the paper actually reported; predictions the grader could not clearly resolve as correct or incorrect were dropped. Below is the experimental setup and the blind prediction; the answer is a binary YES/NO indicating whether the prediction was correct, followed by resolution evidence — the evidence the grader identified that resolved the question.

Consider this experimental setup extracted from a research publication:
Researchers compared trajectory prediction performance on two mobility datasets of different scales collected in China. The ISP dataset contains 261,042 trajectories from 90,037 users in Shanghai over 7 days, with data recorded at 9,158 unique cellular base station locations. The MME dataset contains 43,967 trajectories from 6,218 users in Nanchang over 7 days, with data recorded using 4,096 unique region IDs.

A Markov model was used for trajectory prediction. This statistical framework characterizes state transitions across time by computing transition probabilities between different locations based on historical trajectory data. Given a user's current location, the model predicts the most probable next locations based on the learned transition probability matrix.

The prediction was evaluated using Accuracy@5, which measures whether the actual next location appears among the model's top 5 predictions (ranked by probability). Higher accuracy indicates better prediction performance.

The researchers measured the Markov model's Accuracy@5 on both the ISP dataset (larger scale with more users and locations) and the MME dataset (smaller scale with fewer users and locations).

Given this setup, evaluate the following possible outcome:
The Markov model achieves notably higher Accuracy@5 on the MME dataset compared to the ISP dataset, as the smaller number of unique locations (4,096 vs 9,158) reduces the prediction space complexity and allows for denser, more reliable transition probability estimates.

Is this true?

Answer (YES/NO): YES